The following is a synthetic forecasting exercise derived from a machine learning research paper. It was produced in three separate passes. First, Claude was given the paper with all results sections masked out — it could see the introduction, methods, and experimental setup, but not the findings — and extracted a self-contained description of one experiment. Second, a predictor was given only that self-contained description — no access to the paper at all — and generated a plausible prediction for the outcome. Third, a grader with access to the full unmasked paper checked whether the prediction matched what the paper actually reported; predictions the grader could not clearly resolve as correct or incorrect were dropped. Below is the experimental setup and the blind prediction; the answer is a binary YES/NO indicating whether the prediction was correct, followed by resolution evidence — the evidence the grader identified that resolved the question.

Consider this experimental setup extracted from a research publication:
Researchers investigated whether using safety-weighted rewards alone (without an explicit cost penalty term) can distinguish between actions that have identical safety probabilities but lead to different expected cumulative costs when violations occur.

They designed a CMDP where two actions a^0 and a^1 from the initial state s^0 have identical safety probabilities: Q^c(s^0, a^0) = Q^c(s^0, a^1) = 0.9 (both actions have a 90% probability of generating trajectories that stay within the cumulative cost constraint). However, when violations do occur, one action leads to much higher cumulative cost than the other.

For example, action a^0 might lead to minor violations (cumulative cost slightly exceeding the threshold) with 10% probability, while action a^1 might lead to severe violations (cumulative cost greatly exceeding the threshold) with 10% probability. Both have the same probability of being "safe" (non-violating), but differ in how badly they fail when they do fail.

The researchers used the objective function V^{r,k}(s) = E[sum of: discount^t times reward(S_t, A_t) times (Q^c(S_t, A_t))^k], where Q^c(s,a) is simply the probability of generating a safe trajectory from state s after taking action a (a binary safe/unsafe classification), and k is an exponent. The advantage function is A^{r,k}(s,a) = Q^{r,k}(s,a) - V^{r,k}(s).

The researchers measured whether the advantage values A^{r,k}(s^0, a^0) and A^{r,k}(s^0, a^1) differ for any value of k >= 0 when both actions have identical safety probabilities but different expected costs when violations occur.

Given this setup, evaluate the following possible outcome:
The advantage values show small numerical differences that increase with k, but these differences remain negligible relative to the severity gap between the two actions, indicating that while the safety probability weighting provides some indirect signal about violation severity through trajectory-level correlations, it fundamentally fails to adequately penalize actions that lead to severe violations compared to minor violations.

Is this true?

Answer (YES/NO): NO